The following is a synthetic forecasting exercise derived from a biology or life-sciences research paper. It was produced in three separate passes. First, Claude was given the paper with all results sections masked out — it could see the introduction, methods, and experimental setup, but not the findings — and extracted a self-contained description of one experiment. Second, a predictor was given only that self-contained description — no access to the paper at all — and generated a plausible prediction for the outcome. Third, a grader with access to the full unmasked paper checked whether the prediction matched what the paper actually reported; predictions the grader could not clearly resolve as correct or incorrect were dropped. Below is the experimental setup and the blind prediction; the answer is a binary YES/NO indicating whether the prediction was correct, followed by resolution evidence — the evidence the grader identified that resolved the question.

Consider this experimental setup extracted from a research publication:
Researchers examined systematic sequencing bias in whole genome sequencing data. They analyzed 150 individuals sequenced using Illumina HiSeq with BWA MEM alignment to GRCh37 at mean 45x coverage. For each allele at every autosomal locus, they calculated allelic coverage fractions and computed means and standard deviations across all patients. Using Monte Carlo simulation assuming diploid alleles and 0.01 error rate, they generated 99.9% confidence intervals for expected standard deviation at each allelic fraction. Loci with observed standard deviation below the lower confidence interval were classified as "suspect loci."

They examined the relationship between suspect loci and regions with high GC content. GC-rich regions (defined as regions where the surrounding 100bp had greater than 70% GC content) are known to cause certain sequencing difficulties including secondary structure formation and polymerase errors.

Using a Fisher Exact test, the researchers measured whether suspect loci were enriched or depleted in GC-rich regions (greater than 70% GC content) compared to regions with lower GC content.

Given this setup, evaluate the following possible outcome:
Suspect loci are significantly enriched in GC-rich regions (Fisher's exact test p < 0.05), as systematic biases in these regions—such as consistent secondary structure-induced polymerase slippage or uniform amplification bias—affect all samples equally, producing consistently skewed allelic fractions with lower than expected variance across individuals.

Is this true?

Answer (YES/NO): YES